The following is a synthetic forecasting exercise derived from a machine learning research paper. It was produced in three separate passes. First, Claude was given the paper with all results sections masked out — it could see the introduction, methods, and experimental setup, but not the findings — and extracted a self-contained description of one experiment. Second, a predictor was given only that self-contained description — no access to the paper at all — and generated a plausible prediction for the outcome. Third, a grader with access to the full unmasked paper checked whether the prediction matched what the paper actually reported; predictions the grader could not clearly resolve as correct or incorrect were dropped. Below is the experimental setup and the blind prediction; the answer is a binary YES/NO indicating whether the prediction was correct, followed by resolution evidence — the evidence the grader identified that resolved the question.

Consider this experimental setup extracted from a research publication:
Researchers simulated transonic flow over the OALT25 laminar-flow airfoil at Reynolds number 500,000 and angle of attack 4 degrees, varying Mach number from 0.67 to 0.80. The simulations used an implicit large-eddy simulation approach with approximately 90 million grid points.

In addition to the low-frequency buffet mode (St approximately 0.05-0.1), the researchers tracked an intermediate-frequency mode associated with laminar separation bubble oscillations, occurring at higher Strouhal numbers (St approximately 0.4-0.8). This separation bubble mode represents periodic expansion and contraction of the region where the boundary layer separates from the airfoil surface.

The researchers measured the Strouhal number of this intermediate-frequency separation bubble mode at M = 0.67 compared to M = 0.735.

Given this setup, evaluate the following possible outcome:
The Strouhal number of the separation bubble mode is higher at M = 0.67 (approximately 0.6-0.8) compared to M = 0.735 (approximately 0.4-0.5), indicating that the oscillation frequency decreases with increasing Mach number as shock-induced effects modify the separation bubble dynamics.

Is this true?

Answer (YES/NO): NO